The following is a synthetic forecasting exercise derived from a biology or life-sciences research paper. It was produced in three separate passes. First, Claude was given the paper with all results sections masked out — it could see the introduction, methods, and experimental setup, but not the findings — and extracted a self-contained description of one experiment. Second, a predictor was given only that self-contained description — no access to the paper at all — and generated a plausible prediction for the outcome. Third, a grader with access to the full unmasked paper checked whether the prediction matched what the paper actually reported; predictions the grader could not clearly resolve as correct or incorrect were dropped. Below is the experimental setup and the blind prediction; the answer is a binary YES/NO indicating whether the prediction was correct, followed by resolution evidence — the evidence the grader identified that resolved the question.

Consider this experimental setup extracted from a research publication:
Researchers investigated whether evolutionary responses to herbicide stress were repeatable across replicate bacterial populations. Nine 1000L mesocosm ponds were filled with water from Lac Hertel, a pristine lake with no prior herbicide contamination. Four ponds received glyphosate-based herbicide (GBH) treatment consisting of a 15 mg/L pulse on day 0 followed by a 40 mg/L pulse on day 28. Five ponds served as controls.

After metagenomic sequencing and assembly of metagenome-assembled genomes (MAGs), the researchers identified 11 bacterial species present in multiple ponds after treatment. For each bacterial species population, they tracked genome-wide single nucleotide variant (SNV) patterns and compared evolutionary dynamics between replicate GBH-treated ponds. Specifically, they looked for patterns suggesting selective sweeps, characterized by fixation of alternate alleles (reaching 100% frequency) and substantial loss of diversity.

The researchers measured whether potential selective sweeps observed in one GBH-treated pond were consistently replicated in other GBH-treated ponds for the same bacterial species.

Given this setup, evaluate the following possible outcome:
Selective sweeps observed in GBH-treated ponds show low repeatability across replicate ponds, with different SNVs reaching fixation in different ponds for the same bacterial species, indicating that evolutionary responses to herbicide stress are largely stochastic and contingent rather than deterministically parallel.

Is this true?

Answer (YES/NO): YES